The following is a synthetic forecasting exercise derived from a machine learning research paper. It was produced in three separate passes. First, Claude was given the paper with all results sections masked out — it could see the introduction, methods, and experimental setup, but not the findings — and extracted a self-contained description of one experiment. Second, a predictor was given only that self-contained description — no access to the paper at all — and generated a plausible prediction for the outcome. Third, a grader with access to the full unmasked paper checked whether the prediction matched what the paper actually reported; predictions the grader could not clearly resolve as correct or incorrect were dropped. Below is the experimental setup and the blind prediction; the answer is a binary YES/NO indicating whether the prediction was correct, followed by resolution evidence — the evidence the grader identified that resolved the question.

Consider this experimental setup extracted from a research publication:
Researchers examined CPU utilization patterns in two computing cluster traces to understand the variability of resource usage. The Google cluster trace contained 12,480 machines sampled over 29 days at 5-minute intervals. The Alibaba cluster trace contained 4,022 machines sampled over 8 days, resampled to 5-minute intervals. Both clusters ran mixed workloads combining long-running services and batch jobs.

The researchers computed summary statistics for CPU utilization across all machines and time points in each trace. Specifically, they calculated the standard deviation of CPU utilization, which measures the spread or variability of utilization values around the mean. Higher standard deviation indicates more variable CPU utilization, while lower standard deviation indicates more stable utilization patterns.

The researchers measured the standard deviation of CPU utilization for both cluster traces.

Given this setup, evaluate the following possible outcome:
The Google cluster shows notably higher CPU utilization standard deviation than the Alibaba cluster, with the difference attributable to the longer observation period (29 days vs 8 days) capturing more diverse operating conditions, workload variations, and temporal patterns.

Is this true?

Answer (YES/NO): NO